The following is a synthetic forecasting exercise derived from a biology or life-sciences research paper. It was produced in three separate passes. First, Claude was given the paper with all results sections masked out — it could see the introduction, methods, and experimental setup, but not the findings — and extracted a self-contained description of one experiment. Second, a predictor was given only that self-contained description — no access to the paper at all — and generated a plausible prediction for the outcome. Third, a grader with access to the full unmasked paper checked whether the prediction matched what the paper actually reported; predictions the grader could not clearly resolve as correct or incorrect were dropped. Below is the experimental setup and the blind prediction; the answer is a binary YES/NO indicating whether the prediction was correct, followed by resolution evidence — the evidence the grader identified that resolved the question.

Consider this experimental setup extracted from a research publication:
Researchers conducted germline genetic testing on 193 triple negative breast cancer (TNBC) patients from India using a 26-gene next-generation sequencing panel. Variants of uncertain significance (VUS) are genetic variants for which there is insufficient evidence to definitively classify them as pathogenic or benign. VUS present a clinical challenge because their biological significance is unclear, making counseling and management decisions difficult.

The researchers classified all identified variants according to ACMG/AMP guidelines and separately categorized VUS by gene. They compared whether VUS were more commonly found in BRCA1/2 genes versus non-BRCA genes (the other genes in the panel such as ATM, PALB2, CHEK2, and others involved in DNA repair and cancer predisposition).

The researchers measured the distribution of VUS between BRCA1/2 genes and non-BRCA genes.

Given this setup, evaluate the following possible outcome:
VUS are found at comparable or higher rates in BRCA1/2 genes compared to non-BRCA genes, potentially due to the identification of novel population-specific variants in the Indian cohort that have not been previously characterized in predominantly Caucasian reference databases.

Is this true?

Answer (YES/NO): NO